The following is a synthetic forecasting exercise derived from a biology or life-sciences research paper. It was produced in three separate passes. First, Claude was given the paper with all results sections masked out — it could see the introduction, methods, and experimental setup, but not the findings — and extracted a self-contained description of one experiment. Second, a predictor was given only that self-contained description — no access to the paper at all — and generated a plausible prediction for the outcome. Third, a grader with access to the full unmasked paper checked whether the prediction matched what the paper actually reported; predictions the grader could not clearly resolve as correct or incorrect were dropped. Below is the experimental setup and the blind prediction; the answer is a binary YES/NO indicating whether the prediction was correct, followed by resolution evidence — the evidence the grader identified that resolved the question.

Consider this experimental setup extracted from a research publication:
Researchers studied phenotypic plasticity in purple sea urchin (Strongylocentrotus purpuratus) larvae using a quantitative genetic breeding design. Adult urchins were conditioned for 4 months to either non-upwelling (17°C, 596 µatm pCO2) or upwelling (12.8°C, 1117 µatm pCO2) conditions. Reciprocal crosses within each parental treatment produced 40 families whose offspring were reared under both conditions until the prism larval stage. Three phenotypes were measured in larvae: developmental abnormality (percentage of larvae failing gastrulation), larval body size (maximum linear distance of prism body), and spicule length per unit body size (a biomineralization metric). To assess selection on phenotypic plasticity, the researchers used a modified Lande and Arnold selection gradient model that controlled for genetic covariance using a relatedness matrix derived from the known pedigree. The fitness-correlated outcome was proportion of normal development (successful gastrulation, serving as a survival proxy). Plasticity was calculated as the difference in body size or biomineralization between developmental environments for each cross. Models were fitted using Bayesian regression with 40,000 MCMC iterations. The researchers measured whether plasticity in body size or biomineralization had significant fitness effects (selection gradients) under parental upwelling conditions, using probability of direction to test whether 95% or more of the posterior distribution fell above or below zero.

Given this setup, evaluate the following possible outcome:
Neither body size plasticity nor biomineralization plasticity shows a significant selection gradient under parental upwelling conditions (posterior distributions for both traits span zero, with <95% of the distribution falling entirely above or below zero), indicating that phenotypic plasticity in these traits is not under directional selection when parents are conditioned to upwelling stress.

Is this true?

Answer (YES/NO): NO